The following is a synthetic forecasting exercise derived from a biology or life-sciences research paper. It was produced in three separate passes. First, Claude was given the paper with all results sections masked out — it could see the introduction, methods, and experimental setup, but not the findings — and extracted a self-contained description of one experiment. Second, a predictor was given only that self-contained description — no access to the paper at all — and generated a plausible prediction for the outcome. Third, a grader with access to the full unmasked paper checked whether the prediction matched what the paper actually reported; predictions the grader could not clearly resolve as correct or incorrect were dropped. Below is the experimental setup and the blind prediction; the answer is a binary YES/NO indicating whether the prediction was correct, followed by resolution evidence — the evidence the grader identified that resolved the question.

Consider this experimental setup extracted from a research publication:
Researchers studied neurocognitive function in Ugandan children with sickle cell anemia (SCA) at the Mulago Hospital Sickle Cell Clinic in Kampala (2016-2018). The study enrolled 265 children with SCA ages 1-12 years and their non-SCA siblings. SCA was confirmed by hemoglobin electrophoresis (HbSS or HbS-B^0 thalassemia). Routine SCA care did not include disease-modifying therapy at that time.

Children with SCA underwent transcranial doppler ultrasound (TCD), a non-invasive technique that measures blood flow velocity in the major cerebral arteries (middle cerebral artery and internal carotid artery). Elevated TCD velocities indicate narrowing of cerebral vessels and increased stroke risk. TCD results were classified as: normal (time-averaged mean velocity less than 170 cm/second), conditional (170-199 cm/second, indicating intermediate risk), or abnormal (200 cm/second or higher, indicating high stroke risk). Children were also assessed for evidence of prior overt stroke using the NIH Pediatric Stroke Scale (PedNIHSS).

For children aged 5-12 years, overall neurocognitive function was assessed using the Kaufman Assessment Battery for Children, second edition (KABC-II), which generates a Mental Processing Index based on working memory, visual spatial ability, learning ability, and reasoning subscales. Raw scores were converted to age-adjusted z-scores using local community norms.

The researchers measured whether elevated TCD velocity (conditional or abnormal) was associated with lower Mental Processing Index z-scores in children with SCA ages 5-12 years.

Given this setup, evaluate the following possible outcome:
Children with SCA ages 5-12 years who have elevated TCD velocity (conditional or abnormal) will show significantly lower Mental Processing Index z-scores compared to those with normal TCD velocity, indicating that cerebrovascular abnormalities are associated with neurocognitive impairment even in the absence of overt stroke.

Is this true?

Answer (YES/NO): YES